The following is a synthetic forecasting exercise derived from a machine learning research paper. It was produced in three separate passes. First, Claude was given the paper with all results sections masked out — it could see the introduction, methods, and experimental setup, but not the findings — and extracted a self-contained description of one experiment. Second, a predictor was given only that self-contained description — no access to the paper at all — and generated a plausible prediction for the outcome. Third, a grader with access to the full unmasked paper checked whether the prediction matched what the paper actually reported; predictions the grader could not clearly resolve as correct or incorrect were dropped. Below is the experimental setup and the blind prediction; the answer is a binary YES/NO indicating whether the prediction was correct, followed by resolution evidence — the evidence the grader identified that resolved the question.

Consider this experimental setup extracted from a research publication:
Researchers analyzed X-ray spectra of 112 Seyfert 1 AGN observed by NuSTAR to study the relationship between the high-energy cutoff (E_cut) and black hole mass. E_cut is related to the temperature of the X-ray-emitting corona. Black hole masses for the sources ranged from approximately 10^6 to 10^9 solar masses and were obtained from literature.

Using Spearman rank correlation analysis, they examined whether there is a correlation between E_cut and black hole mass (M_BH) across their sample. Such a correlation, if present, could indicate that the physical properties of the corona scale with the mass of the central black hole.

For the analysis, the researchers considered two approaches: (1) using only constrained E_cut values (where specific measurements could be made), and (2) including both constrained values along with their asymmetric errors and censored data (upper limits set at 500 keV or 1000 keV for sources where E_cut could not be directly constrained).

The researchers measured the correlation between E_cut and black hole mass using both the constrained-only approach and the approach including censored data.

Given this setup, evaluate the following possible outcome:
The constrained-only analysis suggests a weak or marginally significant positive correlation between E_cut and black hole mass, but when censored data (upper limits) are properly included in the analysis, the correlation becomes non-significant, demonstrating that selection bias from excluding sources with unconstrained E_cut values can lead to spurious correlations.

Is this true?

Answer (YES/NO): NO